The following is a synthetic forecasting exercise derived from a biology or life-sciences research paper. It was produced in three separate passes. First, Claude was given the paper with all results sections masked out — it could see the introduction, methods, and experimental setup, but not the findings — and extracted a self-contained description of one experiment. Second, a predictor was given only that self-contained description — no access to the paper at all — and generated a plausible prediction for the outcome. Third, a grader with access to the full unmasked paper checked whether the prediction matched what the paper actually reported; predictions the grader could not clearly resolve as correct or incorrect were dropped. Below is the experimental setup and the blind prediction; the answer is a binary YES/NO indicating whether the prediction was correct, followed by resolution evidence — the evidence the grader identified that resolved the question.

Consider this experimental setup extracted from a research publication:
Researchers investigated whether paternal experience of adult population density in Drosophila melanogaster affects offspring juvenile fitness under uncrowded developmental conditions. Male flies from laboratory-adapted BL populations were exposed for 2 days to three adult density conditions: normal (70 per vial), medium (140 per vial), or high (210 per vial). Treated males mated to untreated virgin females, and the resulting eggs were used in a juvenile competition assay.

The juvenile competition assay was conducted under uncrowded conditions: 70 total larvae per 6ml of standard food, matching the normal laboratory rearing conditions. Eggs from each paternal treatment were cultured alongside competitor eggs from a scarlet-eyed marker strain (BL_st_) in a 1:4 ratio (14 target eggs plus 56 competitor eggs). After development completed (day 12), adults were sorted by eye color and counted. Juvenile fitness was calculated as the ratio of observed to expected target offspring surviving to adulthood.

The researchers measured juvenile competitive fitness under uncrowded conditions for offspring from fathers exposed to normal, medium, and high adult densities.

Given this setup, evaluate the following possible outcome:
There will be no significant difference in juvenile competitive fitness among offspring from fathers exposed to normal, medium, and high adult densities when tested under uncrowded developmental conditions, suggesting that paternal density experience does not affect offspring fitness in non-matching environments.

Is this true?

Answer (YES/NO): YES